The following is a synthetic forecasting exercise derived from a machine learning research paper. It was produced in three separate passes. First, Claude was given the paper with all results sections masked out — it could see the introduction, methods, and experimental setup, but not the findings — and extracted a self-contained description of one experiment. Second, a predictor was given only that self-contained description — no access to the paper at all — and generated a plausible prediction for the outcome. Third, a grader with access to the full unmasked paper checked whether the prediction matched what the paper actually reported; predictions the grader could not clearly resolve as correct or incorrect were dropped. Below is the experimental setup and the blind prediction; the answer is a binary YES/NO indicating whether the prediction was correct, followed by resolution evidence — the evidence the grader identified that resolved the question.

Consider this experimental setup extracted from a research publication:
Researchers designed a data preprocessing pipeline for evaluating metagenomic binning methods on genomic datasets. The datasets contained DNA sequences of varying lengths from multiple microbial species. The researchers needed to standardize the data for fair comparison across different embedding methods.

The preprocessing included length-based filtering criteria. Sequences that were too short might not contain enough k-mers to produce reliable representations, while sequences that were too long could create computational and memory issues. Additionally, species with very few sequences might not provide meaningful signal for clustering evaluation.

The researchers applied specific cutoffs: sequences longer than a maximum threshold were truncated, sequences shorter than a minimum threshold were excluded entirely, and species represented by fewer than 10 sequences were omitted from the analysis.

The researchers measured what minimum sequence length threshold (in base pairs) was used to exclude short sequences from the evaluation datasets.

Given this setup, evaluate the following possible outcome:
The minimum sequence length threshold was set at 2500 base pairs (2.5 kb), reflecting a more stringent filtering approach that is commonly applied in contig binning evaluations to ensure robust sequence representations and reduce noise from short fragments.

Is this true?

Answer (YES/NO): YES